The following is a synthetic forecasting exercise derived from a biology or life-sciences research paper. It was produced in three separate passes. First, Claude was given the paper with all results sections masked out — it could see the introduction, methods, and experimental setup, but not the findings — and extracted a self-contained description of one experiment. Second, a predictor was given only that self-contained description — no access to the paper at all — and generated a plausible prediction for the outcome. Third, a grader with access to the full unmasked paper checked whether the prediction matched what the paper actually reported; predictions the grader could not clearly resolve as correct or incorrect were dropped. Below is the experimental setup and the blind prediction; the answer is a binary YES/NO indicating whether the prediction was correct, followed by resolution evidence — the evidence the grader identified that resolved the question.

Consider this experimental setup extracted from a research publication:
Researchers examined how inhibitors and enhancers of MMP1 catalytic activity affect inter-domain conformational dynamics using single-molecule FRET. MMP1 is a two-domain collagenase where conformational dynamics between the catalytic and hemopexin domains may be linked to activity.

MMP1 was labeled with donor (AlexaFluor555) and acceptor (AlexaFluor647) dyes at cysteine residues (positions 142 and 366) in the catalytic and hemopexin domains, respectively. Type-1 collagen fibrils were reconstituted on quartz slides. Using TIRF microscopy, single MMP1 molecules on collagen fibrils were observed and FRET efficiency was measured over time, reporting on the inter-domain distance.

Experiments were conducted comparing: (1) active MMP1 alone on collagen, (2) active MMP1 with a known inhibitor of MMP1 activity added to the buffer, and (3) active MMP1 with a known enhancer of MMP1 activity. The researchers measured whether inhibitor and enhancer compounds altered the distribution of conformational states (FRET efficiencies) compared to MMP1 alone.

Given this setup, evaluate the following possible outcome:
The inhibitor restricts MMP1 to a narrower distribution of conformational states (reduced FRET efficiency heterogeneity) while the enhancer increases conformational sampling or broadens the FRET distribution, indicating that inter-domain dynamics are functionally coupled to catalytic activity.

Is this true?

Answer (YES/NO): NO